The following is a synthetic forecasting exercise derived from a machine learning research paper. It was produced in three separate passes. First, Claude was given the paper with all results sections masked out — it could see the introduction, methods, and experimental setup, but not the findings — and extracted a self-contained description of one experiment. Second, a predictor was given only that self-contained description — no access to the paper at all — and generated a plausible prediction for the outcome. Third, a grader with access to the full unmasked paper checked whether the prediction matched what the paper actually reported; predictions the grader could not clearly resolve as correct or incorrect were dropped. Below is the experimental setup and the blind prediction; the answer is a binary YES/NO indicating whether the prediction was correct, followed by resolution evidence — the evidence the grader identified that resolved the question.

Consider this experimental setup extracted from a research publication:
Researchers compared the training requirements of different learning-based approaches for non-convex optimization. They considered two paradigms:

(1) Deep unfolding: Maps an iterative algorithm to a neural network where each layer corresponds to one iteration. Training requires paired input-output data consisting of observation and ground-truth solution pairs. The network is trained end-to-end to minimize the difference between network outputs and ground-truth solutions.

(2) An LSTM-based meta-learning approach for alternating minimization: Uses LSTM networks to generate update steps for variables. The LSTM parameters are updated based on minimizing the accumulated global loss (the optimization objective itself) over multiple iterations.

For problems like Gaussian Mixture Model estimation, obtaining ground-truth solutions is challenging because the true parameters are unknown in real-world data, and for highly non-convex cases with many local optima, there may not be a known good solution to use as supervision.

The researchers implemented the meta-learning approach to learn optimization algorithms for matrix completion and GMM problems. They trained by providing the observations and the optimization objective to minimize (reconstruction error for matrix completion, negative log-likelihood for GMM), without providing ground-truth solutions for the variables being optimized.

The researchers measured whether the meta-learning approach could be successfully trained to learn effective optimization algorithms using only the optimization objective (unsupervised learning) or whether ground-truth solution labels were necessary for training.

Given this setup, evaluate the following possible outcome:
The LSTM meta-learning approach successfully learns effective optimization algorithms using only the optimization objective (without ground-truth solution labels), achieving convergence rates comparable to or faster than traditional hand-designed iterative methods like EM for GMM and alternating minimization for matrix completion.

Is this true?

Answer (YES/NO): YES